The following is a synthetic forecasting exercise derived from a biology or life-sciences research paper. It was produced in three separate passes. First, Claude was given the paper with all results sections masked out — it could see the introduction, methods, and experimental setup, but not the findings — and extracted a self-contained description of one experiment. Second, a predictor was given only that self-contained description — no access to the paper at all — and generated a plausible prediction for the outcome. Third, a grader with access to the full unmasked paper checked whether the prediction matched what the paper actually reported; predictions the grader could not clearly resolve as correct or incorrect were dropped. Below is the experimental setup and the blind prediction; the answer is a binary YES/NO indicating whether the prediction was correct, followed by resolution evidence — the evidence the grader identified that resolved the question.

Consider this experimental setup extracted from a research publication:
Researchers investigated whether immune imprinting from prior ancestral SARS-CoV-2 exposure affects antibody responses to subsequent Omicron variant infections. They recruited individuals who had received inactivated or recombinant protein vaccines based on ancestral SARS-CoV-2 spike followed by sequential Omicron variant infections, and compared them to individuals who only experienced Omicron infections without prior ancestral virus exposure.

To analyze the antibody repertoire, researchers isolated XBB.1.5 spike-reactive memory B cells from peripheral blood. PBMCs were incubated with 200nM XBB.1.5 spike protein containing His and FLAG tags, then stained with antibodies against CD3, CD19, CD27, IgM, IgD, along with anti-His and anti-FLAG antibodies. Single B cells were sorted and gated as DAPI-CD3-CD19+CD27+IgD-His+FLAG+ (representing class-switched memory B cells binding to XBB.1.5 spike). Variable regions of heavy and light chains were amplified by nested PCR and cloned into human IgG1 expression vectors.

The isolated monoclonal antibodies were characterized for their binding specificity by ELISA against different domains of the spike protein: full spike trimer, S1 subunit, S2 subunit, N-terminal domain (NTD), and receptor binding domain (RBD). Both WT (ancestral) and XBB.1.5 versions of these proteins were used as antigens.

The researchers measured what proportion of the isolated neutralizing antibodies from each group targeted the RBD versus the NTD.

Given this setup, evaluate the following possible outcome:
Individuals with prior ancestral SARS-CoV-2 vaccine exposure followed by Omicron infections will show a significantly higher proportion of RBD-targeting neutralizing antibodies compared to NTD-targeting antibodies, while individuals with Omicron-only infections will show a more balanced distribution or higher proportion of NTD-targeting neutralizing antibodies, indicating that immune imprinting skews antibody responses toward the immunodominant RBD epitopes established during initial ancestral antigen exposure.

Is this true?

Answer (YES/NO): NO